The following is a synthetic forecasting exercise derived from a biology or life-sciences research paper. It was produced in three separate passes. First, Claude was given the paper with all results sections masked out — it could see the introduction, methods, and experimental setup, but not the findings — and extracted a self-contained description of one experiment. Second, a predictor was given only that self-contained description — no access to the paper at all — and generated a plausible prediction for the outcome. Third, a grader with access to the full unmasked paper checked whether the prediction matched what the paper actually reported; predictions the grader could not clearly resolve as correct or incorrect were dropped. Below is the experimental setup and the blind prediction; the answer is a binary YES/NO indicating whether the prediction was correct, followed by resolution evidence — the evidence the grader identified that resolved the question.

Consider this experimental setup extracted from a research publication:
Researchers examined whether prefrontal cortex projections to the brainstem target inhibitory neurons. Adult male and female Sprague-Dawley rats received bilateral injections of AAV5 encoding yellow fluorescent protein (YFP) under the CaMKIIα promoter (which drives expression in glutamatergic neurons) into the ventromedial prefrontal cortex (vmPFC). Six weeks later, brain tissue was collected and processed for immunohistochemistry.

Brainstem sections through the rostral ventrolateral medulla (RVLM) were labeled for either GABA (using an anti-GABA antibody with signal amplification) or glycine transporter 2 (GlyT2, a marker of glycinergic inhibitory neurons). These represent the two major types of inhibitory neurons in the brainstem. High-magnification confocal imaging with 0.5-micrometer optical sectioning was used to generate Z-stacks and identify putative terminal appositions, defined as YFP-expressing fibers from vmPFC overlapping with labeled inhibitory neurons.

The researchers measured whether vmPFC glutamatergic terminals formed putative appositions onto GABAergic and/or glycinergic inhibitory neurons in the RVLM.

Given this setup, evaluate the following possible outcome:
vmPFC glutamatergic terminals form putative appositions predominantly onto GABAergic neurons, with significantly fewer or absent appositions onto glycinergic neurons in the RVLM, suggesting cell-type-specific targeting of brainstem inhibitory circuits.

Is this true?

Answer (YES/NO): NO